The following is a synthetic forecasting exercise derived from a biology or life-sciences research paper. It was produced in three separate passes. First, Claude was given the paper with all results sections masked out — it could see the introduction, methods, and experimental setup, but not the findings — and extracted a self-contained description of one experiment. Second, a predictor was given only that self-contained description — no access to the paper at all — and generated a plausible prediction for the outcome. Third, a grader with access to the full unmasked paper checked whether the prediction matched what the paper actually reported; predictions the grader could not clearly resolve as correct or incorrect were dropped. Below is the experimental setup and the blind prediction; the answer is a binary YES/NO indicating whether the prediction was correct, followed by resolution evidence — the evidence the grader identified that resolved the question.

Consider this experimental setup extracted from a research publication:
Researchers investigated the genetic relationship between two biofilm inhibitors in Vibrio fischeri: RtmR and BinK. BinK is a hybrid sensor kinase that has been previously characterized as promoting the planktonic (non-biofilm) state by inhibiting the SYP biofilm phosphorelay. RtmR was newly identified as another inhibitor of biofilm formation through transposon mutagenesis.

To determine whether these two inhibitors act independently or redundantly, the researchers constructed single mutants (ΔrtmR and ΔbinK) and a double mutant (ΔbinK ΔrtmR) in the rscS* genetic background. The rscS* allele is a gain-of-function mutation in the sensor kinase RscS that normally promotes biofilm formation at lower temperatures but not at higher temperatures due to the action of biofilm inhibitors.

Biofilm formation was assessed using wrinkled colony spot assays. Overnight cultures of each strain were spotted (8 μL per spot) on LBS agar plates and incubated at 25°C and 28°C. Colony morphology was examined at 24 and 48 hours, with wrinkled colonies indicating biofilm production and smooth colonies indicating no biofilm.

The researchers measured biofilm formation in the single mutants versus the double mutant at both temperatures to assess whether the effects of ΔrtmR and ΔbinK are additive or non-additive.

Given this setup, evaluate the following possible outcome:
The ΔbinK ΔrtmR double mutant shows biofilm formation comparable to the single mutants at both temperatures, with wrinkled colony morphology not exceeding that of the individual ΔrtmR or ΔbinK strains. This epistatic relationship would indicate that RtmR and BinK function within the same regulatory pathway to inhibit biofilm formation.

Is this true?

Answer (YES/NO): NO